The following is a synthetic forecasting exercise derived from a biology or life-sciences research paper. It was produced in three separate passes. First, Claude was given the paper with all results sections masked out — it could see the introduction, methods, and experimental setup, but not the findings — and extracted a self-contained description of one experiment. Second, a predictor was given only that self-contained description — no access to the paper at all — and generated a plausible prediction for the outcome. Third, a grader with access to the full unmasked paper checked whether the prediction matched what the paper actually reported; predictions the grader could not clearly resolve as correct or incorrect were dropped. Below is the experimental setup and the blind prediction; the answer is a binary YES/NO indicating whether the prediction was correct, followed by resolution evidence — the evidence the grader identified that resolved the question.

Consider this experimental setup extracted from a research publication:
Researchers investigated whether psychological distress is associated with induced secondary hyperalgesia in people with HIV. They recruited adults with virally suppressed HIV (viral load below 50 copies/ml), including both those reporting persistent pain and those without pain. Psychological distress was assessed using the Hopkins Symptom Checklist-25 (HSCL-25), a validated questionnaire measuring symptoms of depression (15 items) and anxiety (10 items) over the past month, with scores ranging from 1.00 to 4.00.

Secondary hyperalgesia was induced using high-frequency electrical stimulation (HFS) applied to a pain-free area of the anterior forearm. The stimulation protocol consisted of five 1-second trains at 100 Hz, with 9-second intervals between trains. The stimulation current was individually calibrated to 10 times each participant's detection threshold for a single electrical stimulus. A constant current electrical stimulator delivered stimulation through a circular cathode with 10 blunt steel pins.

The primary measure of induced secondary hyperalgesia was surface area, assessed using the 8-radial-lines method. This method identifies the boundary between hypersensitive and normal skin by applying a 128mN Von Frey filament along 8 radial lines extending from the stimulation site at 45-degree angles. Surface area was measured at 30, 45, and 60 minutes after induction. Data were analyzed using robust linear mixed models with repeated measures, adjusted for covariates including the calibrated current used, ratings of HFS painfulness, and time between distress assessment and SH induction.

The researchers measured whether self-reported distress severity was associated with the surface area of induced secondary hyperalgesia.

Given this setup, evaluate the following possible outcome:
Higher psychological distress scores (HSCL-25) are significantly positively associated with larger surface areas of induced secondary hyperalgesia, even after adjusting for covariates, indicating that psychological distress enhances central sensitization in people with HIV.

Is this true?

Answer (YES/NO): YES